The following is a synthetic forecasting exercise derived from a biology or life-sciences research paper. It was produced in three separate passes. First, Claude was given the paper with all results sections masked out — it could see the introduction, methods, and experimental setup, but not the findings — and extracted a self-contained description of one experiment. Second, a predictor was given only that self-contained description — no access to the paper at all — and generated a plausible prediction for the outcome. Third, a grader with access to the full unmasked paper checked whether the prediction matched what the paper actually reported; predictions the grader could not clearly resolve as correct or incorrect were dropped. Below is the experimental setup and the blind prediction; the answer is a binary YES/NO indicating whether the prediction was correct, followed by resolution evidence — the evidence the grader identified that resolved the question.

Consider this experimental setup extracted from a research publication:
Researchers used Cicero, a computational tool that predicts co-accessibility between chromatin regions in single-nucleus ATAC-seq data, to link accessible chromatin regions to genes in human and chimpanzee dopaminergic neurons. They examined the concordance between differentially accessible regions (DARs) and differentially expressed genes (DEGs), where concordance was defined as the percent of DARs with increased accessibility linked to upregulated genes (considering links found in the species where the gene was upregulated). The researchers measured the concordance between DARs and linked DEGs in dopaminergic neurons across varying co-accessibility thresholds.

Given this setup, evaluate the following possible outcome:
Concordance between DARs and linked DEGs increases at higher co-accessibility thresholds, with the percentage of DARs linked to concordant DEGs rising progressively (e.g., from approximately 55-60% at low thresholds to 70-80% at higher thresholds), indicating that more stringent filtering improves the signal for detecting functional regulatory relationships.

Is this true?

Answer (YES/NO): YES